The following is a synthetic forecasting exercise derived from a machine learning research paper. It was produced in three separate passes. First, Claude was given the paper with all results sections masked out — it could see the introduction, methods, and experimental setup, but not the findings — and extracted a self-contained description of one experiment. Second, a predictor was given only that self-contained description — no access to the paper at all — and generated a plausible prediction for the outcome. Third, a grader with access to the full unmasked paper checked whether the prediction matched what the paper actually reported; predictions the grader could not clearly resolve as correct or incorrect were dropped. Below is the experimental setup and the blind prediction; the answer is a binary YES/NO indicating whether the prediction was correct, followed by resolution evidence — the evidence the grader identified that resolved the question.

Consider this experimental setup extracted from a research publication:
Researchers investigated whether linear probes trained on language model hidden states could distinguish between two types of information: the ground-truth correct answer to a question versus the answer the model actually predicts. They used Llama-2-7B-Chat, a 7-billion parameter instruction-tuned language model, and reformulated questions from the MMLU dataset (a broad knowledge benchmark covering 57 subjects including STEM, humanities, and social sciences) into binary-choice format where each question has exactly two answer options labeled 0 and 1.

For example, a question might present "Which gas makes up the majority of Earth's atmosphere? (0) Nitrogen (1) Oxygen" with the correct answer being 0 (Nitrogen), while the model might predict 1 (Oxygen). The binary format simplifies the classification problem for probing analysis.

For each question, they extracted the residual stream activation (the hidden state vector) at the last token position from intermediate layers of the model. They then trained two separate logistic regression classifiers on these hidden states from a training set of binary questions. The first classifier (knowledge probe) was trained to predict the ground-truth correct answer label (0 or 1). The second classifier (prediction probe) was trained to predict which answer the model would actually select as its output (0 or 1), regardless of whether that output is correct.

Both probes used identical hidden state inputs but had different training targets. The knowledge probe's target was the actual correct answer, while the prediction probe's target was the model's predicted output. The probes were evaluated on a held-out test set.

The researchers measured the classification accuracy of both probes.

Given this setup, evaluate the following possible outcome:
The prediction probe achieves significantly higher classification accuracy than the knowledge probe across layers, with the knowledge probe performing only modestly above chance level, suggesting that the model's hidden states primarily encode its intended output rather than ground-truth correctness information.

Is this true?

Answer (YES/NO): NO